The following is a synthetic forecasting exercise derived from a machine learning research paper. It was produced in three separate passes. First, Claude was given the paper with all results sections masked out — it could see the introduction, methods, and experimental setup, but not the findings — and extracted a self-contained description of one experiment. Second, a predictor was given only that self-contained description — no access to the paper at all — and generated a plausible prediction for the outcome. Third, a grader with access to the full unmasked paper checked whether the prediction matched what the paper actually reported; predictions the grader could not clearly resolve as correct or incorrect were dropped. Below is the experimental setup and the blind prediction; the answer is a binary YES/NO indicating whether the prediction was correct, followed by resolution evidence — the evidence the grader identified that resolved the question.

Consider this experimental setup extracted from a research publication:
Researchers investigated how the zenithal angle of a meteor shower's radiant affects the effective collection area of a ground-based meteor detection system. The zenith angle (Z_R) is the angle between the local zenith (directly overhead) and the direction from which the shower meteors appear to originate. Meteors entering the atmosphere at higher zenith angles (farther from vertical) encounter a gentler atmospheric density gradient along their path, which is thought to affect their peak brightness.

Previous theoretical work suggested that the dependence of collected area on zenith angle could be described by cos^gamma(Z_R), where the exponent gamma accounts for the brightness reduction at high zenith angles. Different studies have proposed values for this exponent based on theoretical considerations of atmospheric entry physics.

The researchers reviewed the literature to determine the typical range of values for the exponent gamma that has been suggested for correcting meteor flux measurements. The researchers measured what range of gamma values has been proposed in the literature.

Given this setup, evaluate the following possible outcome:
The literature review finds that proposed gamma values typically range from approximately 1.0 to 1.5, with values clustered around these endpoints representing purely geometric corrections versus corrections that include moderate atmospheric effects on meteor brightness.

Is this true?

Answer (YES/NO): NO